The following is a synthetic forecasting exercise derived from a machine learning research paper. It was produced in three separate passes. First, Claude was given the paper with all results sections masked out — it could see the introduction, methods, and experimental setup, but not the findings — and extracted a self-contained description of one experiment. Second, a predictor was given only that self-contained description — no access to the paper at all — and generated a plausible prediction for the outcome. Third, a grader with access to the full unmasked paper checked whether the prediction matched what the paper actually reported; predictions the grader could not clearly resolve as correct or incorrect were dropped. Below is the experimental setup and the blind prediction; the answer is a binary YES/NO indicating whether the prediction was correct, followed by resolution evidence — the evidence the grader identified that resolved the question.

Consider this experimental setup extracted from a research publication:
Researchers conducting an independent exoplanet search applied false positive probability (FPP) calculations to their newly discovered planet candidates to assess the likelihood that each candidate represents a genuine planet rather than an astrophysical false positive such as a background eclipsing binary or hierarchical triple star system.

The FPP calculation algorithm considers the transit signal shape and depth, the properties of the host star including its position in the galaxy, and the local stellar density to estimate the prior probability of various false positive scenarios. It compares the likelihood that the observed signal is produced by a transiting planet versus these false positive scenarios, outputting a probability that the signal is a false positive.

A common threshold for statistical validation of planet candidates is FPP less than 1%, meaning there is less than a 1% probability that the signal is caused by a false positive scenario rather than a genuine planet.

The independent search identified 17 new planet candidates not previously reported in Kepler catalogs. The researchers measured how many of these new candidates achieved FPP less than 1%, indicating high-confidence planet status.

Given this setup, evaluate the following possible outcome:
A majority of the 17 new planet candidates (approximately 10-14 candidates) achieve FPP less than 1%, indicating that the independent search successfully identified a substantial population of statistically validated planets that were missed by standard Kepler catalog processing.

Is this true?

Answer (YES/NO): YES